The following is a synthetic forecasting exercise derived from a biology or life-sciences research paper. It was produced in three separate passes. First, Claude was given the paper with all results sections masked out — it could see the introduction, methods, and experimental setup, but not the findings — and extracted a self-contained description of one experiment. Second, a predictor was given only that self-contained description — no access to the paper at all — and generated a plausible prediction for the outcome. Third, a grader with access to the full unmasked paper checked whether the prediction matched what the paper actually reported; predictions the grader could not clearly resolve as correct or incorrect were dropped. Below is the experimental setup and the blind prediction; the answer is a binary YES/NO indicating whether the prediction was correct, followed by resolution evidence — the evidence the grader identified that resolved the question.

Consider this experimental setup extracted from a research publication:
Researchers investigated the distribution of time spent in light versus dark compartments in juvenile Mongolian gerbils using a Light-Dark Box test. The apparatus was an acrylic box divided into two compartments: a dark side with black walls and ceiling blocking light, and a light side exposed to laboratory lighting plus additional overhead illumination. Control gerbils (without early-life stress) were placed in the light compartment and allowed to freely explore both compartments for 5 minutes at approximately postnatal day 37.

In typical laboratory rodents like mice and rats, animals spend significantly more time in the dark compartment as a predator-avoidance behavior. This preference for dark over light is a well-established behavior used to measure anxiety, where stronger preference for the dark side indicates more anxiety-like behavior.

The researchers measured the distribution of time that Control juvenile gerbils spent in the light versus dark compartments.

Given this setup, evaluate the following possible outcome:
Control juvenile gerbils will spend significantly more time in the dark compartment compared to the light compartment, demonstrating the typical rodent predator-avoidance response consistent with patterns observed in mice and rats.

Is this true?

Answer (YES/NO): NO